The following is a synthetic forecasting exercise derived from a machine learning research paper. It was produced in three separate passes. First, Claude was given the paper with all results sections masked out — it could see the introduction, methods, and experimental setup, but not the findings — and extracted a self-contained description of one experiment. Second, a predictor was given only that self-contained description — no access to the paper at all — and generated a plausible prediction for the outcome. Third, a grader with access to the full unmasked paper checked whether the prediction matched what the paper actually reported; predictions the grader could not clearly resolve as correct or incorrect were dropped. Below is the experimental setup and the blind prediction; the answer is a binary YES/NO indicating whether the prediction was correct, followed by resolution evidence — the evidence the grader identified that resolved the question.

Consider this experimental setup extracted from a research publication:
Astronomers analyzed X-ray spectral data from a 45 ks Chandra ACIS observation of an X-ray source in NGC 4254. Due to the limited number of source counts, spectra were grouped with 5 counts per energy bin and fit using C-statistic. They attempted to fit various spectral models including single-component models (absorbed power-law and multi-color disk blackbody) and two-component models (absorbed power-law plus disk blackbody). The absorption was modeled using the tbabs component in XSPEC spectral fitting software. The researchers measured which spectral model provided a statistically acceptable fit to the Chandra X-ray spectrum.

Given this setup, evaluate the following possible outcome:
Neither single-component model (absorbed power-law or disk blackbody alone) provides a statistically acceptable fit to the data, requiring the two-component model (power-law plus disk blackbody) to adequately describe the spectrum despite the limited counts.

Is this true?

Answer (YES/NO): NO